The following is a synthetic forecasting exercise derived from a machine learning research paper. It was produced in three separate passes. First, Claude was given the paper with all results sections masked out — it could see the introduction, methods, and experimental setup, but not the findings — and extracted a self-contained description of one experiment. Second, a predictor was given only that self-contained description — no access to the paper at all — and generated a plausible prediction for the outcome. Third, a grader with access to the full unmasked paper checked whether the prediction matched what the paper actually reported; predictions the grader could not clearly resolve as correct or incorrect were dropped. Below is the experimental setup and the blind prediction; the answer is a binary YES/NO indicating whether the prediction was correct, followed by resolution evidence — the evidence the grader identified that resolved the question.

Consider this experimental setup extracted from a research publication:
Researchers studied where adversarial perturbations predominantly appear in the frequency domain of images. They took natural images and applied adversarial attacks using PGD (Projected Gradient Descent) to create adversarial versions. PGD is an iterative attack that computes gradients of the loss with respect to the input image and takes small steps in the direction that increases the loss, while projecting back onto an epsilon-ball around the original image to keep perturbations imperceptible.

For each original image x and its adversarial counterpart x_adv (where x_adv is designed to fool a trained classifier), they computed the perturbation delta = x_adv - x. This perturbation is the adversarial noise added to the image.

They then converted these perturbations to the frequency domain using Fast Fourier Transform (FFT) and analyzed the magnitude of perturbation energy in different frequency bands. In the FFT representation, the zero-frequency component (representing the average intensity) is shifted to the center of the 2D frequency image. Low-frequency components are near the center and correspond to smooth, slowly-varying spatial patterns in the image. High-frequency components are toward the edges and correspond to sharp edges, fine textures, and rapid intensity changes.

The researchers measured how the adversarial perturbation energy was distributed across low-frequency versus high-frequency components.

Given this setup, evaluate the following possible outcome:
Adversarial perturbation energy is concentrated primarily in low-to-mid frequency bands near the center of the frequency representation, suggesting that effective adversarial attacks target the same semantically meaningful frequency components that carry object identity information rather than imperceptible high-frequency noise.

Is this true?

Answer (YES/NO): NO